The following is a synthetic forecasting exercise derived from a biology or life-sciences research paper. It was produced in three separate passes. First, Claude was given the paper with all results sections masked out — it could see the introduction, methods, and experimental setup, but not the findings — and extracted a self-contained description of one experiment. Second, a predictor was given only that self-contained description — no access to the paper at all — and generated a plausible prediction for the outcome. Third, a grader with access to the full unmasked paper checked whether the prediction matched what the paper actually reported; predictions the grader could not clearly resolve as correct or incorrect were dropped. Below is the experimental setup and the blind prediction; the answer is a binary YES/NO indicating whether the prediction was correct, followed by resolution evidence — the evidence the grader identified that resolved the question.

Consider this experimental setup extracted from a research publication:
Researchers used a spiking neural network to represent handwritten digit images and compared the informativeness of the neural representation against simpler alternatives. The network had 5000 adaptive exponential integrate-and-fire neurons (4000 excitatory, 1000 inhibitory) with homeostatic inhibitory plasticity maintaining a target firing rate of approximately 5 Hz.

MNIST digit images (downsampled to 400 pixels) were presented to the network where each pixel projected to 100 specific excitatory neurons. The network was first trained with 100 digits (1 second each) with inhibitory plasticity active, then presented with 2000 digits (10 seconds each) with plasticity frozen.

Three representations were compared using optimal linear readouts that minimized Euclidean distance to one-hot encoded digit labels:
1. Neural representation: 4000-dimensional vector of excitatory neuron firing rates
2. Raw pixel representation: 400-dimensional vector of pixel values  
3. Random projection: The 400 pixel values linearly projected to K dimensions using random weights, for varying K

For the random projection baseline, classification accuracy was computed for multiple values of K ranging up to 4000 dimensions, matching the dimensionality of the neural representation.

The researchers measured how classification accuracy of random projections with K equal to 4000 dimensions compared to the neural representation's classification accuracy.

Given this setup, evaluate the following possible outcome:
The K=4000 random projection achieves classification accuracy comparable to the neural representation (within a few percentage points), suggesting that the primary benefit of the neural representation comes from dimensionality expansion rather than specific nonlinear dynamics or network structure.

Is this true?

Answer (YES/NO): NO